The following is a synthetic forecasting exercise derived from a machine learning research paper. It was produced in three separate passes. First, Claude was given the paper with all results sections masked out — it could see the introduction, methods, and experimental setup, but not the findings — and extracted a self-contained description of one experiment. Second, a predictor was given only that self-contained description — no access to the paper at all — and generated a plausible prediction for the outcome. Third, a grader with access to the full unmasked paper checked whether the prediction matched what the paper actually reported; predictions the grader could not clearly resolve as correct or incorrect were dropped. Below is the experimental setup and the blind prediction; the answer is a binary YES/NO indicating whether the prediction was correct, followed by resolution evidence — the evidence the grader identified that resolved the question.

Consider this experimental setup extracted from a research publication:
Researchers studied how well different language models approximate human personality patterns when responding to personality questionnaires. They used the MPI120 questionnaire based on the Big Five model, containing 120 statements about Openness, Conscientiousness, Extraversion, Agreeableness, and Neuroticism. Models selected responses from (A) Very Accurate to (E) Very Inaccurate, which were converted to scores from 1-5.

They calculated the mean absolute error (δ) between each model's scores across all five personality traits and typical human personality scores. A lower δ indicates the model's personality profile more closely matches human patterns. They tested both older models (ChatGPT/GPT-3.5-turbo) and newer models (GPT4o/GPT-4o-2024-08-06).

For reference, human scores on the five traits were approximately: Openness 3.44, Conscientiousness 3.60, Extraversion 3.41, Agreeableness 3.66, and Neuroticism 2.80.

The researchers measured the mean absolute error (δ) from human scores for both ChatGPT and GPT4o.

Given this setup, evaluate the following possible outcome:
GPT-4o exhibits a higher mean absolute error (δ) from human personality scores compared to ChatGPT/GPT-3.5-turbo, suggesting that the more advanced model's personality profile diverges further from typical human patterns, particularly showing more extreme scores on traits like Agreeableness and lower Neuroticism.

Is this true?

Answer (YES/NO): NO